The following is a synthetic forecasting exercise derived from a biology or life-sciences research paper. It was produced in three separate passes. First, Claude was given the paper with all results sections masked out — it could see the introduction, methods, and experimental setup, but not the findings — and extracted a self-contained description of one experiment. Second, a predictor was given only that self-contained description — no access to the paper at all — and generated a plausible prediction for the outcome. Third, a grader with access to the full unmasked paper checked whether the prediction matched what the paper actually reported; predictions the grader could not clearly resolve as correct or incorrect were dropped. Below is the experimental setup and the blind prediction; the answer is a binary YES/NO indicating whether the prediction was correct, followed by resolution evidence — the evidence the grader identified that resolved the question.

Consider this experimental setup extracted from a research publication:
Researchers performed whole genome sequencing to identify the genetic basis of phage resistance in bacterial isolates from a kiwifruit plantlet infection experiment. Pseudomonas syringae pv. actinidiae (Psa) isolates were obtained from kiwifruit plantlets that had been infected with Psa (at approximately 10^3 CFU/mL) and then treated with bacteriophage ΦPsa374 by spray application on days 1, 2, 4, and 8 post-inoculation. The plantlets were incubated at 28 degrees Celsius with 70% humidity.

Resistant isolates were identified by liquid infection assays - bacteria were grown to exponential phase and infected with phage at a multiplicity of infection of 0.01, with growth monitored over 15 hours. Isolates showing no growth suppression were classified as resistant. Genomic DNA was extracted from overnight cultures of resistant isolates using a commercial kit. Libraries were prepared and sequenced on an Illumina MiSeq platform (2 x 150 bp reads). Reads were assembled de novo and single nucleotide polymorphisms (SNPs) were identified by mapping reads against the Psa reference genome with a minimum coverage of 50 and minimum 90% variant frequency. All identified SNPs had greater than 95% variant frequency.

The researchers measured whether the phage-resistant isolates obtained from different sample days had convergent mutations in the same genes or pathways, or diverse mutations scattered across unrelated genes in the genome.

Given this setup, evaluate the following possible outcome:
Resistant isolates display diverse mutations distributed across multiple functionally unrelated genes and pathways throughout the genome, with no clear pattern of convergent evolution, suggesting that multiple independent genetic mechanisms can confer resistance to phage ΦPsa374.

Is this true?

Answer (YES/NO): NO